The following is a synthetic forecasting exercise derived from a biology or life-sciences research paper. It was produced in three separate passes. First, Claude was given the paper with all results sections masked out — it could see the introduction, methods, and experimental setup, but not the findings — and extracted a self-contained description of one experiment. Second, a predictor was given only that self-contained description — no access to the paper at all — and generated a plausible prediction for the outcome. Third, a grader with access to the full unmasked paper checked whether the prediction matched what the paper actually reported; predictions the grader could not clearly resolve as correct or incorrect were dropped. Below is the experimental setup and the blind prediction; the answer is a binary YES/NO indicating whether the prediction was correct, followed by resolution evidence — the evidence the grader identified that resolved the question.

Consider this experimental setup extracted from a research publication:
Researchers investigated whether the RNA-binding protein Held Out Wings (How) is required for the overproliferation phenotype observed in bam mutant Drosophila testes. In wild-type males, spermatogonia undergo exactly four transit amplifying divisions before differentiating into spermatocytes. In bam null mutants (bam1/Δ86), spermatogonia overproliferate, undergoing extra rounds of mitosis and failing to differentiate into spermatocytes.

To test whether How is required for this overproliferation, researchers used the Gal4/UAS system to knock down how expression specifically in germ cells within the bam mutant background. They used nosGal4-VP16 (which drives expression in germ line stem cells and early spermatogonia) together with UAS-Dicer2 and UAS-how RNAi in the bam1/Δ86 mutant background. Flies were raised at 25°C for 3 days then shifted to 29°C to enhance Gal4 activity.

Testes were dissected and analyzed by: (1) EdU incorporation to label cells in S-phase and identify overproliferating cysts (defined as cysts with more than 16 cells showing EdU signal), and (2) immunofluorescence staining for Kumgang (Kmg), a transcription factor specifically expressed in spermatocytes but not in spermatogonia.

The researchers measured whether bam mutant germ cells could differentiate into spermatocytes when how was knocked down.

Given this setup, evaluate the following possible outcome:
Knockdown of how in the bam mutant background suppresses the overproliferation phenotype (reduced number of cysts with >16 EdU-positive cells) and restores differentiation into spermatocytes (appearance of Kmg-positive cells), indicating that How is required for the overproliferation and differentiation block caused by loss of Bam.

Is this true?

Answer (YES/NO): YES